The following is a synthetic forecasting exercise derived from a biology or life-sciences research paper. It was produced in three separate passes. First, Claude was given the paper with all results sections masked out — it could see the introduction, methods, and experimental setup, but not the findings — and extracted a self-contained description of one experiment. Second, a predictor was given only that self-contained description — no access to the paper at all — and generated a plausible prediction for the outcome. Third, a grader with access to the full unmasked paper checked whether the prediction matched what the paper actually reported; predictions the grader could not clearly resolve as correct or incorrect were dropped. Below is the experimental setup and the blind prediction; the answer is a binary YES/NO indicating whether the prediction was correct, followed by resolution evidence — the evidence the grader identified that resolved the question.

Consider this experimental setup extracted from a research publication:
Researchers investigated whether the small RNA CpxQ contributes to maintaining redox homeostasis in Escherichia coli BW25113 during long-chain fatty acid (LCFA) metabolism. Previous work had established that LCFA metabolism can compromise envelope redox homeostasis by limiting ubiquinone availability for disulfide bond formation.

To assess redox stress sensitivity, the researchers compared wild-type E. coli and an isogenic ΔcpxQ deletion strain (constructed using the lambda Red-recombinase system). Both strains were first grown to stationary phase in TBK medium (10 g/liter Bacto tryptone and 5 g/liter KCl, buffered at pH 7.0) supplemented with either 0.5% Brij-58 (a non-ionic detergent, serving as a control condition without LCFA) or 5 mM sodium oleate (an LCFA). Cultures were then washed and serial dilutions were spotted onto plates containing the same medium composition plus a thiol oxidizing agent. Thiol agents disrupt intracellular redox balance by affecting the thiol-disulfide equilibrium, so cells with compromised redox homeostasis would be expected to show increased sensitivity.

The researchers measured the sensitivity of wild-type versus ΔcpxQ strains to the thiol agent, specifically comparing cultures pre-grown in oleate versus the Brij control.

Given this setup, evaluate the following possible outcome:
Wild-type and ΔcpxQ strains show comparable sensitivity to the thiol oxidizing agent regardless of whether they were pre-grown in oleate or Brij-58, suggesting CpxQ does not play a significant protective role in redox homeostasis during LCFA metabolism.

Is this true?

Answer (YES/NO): NO